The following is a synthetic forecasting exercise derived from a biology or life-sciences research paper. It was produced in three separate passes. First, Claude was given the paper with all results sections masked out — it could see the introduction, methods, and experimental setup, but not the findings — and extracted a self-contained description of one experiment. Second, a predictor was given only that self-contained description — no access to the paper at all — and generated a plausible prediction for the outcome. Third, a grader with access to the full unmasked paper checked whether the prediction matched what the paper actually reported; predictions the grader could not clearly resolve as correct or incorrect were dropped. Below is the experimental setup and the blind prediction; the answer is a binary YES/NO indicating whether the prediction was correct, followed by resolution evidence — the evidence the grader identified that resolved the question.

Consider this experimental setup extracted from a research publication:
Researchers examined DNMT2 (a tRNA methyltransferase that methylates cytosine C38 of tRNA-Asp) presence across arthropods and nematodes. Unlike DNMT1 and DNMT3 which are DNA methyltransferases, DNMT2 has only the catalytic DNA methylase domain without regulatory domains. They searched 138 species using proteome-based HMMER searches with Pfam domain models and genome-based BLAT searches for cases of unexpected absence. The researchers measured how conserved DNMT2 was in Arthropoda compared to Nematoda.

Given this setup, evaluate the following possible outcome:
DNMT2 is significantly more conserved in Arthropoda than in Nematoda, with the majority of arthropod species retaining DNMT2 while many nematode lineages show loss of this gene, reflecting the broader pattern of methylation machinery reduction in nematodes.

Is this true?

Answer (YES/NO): YES